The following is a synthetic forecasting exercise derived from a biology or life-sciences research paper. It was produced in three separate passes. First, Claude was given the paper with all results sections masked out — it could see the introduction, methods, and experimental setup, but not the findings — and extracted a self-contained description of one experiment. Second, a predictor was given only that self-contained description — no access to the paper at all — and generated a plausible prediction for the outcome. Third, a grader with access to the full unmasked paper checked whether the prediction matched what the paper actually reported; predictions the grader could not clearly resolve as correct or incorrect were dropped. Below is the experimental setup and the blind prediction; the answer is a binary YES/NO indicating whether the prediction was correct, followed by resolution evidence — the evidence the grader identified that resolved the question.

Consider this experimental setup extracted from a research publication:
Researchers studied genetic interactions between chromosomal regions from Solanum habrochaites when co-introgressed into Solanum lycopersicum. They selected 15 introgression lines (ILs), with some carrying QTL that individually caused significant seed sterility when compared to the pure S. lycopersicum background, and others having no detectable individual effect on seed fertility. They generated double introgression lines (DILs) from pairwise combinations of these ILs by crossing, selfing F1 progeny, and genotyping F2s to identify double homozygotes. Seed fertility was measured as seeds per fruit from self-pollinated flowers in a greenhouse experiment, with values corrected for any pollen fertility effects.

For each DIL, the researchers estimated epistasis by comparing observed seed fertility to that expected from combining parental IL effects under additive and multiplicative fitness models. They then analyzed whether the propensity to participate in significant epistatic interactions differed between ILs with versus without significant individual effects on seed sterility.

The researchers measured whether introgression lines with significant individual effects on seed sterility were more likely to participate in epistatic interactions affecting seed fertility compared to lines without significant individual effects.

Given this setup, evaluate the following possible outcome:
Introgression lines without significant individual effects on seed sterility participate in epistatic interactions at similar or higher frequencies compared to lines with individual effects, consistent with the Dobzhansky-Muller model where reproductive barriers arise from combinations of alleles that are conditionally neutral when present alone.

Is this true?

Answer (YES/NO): YES